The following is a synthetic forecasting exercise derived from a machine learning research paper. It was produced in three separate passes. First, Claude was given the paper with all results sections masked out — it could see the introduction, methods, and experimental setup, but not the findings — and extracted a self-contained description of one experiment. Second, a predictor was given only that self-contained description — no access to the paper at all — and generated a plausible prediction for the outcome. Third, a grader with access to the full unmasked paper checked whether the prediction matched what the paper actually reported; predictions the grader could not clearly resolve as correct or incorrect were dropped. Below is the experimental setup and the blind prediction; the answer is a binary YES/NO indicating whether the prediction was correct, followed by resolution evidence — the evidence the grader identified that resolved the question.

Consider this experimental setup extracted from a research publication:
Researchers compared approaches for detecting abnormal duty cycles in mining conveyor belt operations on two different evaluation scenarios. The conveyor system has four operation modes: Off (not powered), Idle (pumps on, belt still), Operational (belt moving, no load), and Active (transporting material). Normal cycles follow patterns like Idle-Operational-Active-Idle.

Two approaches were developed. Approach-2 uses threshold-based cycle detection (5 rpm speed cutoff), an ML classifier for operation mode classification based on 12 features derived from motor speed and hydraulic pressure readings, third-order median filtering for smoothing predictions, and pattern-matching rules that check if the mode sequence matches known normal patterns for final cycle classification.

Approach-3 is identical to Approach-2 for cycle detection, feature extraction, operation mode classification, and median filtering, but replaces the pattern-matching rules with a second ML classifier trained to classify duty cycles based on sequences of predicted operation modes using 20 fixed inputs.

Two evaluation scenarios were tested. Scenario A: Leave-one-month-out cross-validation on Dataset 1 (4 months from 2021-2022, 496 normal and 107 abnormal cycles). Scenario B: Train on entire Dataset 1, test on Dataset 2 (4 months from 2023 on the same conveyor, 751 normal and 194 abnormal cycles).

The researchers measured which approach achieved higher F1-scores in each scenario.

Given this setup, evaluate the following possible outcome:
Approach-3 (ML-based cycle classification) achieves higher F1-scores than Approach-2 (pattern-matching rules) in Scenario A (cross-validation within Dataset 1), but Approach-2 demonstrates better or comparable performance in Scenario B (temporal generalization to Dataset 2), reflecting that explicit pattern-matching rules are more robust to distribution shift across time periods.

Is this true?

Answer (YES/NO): NO